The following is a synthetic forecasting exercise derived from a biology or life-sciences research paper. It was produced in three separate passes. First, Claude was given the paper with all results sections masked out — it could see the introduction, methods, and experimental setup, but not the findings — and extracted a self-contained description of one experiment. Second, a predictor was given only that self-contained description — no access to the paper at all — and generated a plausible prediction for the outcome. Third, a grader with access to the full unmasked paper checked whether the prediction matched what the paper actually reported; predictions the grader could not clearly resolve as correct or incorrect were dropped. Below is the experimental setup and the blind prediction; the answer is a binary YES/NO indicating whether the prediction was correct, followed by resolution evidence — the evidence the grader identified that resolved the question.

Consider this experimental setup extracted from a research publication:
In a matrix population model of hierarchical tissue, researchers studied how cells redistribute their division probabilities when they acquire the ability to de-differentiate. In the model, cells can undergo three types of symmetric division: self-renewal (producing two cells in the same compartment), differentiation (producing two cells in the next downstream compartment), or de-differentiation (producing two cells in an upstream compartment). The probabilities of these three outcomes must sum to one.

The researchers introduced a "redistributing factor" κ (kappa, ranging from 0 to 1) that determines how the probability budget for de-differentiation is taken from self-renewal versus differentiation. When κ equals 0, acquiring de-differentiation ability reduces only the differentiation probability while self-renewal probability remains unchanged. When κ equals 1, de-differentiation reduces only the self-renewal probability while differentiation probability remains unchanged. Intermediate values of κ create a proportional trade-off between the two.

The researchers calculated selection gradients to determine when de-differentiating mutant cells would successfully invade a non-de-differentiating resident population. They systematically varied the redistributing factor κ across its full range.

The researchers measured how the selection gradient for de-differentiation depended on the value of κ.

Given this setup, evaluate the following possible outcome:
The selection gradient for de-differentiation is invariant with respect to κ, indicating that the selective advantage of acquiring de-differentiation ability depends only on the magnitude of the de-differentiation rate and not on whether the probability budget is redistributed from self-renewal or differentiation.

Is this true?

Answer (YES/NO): NO